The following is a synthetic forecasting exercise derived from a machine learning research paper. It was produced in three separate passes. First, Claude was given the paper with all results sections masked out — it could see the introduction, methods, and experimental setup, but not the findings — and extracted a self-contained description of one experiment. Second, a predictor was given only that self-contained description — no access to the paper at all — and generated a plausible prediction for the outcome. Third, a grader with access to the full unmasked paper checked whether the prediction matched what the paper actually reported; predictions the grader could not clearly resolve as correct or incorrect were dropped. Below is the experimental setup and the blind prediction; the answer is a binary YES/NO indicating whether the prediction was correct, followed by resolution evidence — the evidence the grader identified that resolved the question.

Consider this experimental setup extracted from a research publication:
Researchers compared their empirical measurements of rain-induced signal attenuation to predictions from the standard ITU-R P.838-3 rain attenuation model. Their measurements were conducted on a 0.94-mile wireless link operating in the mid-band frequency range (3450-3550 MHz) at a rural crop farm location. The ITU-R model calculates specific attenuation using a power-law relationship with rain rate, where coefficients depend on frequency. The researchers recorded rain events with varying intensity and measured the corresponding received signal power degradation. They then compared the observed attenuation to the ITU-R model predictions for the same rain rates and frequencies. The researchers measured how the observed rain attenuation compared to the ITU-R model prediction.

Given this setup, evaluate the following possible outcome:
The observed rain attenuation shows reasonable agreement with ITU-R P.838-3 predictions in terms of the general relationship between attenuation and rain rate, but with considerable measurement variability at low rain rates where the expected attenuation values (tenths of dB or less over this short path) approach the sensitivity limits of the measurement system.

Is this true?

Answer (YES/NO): NO